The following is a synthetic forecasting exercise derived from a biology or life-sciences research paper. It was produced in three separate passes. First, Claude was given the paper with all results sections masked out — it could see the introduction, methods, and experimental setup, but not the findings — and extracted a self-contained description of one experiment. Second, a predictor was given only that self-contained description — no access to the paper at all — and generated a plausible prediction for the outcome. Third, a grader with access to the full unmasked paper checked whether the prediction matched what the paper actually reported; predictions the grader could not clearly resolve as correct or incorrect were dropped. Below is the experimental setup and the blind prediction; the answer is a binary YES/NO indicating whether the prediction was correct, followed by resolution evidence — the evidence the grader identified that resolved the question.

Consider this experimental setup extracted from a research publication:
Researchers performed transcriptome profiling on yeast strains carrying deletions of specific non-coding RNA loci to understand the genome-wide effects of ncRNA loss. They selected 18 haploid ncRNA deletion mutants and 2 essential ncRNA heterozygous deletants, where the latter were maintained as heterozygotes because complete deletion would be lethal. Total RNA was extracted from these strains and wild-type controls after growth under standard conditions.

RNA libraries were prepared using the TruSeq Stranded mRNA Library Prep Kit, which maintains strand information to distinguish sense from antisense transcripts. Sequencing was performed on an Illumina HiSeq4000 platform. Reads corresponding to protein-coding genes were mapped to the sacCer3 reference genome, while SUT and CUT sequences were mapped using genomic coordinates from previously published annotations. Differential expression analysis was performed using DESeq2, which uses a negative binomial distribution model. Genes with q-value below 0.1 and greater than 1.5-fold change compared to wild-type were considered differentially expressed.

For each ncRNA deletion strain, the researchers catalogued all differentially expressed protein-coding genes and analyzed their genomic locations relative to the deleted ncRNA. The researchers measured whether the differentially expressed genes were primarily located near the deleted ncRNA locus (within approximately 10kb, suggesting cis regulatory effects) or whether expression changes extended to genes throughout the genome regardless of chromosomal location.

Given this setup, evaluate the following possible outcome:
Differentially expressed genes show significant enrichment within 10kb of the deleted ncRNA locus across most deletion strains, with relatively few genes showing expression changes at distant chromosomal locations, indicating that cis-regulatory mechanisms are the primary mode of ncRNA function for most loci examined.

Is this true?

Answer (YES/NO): NO